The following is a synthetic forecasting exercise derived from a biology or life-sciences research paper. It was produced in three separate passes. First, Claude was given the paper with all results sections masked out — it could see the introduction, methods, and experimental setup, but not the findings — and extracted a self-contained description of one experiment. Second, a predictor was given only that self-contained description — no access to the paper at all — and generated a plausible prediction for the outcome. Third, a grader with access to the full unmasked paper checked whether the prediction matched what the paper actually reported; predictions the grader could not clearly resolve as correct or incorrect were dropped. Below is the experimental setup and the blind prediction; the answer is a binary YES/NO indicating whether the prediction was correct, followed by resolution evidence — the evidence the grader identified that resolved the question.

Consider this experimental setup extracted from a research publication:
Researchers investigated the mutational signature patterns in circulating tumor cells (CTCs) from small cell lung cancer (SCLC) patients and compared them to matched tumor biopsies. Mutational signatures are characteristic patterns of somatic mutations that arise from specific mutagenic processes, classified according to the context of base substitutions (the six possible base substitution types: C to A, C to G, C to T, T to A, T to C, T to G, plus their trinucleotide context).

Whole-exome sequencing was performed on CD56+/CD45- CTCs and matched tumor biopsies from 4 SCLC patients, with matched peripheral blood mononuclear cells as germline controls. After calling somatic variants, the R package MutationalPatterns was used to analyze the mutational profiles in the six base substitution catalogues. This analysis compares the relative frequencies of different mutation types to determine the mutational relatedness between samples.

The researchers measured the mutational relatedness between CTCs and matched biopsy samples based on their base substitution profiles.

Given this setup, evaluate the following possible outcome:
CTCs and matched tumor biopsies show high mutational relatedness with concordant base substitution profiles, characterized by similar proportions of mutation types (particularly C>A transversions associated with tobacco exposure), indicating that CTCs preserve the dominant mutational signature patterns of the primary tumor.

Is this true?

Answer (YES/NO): NO